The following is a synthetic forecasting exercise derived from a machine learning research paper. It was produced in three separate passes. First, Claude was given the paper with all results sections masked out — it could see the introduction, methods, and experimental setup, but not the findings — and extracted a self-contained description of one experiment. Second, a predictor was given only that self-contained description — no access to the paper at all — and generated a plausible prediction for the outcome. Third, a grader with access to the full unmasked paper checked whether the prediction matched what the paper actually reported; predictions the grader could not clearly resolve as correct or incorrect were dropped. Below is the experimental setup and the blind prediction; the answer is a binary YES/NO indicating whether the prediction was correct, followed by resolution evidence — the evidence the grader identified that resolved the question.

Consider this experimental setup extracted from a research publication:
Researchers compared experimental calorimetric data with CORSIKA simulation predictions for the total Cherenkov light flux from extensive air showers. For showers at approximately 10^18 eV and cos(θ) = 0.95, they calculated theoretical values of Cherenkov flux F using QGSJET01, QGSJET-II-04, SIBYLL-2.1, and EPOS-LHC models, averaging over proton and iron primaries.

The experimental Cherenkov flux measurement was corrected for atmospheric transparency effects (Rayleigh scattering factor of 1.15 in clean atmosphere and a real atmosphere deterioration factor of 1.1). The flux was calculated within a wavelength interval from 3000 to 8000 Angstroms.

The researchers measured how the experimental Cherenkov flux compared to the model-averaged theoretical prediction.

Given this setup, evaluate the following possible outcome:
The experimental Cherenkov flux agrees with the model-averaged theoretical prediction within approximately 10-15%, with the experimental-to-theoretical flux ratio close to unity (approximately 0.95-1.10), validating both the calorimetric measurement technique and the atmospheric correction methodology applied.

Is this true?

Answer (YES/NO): NO